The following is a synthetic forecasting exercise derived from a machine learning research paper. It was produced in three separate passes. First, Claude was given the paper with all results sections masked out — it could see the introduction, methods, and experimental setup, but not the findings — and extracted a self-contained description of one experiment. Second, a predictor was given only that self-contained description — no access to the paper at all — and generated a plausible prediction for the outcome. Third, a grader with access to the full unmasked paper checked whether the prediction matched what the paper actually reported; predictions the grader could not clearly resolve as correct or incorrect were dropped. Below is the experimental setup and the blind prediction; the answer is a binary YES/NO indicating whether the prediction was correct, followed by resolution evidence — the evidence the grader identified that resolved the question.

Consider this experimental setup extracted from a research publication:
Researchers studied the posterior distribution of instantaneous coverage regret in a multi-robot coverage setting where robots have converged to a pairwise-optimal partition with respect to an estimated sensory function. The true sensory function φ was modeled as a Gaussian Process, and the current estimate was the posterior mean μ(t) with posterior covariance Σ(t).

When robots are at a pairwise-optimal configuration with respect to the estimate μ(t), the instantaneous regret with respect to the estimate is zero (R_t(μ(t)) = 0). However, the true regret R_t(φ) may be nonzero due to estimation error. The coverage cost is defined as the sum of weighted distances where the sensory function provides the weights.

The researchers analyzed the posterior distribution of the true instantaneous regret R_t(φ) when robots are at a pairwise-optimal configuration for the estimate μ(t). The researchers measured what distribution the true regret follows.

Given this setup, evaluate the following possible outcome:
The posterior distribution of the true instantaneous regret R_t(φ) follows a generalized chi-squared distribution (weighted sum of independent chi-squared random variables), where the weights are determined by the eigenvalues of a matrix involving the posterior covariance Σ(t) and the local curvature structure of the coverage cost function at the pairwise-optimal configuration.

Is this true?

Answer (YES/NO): NO